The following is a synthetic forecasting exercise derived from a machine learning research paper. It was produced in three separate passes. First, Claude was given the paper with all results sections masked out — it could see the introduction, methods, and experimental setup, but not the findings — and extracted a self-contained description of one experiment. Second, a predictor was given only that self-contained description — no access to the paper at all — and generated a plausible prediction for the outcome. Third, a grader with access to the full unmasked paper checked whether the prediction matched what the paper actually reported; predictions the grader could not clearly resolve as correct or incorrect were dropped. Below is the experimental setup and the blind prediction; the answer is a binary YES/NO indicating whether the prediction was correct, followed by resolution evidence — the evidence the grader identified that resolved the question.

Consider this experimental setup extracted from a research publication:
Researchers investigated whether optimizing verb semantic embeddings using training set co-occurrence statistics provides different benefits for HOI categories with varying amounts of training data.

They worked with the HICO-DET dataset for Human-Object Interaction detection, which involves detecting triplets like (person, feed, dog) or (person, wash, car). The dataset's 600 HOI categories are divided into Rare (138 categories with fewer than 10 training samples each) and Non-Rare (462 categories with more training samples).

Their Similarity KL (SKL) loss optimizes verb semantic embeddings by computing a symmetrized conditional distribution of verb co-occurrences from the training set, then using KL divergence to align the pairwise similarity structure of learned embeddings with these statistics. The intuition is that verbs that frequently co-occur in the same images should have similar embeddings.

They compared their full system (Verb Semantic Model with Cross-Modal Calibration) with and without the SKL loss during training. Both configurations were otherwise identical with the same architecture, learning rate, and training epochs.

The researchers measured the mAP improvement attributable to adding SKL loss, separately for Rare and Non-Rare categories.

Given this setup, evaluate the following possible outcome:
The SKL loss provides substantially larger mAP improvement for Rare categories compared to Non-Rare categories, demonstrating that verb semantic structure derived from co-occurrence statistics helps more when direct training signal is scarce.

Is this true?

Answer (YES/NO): YES